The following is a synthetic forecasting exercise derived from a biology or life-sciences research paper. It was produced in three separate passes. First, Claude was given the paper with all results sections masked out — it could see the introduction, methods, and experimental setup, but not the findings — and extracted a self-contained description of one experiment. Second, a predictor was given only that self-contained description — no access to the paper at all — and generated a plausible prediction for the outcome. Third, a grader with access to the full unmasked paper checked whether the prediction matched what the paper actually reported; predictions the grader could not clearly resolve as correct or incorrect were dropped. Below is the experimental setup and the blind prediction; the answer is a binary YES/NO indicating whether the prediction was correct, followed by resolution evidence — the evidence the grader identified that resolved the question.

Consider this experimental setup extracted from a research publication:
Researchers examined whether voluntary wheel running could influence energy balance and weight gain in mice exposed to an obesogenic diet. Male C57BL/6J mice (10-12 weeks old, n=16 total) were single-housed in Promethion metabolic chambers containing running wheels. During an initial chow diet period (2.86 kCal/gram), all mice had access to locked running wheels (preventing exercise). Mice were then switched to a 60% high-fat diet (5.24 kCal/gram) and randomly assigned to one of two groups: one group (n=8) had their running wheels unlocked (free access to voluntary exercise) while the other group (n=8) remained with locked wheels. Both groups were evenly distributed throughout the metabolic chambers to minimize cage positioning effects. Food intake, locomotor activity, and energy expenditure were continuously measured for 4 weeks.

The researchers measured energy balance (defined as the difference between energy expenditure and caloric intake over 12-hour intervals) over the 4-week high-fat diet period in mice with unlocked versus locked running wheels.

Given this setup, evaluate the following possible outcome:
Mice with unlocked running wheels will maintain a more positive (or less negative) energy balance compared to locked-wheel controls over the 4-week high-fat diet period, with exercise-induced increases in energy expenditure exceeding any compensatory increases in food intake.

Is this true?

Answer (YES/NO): NO